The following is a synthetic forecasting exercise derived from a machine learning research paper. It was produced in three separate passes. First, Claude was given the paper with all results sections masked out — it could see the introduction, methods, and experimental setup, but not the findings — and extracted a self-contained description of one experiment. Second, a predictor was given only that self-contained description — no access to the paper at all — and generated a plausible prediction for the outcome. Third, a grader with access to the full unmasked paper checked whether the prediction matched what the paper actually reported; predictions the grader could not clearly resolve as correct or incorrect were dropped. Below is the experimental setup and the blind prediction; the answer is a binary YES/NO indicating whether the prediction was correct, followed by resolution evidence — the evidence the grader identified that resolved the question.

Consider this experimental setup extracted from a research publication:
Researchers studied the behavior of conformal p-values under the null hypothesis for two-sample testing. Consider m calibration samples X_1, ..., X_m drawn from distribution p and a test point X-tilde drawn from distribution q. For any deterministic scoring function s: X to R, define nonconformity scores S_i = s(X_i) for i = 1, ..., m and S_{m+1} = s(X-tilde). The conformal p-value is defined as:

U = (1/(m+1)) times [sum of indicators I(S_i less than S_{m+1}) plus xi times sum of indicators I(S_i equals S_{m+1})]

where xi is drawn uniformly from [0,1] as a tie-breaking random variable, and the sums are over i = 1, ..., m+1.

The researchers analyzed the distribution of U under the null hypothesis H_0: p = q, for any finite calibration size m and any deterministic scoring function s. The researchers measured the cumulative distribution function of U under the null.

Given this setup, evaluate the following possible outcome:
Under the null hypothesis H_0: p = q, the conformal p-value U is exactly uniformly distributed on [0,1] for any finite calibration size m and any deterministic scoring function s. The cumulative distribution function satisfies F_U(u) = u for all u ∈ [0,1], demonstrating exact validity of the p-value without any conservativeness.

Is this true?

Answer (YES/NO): YES